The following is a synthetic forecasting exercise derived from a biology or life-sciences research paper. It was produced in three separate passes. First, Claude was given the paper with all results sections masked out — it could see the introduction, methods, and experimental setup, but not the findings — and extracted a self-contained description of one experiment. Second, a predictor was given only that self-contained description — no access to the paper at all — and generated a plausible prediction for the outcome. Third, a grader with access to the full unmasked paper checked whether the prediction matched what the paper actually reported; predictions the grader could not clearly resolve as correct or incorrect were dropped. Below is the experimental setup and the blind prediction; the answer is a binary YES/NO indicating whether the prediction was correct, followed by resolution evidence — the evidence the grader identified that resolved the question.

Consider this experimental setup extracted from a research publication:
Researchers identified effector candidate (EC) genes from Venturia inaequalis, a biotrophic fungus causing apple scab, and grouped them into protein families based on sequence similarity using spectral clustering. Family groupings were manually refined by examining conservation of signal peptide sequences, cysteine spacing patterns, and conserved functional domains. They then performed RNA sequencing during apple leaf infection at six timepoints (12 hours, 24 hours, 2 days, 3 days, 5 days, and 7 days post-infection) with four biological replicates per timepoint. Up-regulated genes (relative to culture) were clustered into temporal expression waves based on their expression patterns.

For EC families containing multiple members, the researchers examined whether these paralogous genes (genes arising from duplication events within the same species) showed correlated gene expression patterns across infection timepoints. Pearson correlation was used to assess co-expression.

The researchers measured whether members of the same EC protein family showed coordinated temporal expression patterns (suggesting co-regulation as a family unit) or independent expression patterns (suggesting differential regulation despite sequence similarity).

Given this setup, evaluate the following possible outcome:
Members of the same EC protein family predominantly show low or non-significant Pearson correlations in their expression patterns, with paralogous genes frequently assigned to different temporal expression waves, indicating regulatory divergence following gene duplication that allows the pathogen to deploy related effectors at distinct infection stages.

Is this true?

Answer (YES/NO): NO